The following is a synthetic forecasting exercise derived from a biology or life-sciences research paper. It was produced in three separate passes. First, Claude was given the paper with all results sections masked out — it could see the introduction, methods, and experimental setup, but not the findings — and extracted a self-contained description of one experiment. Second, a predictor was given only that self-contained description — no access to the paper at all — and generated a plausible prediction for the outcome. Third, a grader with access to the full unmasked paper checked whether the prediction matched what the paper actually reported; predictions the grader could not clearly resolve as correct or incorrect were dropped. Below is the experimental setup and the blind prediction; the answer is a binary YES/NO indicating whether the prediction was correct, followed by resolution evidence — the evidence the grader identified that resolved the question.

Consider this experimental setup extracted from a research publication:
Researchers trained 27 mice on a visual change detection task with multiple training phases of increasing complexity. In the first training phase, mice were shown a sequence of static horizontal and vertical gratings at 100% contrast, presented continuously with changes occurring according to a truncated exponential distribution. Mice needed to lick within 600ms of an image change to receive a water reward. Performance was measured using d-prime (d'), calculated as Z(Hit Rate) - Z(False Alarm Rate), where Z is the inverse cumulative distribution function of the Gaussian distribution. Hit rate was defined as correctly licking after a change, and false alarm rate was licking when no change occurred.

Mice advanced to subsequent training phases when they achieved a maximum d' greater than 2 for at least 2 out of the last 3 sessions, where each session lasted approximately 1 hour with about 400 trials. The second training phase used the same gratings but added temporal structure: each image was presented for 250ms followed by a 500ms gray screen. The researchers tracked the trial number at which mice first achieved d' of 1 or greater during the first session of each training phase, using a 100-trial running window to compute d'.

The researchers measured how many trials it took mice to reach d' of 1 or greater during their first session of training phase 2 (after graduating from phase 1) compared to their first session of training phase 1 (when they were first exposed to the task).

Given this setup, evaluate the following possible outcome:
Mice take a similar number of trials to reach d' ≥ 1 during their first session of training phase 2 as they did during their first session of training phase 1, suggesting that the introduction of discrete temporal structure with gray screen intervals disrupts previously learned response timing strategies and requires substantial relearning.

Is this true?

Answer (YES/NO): NO